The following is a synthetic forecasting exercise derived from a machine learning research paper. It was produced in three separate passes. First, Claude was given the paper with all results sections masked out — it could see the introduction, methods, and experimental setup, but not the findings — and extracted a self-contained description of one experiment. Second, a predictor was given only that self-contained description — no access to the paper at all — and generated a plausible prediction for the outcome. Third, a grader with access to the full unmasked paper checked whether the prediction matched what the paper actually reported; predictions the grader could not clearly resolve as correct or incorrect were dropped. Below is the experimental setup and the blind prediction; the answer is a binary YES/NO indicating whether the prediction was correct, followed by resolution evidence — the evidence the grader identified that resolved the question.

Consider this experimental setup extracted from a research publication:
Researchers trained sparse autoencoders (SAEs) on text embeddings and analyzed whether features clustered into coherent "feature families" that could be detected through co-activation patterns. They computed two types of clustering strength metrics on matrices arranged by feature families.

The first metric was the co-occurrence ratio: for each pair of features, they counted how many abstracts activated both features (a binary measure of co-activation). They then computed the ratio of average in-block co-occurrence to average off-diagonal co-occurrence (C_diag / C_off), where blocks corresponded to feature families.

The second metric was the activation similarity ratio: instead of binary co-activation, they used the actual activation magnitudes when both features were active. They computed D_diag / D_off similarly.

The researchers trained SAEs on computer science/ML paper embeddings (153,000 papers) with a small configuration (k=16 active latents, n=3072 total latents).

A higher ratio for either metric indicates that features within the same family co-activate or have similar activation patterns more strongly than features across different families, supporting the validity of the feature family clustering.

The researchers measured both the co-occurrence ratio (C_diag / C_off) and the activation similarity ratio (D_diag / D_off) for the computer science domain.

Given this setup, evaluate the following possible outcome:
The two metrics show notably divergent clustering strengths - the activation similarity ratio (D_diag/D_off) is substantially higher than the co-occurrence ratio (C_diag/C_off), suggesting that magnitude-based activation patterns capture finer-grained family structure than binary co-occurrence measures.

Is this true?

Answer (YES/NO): NO